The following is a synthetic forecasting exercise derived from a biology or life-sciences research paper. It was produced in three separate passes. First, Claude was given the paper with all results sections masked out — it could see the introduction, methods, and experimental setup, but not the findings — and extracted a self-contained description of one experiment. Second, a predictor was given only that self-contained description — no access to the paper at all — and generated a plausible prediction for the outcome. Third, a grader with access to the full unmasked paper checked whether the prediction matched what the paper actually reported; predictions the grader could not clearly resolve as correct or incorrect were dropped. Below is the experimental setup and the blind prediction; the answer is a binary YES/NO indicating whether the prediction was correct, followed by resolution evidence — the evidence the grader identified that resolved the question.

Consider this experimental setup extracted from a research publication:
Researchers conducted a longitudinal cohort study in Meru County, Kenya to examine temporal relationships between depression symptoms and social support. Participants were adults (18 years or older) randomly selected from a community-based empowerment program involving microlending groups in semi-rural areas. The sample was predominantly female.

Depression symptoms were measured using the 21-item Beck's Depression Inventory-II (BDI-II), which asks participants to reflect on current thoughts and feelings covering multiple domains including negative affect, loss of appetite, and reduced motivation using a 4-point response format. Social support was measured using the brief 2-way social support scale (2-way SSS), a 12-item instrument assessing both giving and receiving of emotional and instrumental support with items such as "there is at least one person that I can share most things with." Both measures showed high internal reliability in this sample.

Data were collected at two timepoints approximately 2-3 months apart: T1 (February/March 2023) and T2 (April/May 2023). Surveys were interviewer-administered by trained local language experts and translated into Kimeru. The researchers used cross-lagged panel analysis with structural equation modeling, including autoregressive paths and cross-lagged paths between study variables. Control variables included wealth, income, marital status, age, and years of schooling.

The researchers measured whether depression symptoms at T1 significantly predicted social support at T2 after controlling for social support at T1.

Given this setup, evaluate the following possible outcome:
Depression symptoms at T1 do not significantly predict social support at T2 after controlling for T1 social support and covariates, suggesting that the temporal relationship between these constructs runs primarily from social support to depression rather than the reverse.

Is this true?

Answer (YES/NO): YES